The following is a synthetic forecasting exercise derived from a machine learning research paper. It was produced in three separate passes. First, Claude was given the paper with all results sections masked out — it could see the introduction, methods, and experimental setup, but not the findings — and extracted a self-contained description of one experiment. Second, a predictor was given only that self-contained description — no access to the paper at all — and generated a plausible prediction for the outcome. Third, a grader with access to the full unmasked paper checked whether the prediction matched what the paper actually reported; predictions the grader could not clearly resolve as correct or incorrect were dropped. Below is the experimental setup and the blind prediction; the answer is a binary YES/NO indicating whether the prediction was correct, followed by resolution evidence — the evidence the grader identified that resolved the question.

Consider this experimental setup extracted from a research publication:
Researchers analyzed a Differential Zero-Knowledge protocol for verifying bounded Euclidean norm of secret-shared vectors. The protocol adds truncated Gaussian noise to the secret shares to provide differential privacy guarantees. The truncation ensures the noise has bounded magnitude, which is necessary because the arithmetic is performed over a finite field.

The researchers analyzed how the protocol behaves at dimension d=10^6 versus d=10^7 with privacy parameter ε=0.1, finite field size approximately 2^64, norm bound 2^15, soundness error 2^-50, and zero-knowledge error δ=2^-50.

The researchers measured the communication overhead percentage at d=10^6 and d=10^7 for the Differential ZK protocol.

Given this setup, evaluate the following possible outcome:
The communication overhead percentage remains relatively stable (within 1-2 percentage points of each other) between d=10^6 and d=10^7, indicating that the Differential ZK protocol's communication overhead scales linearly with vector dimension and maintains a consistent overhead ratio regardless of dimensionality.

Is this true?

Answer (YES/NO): NO